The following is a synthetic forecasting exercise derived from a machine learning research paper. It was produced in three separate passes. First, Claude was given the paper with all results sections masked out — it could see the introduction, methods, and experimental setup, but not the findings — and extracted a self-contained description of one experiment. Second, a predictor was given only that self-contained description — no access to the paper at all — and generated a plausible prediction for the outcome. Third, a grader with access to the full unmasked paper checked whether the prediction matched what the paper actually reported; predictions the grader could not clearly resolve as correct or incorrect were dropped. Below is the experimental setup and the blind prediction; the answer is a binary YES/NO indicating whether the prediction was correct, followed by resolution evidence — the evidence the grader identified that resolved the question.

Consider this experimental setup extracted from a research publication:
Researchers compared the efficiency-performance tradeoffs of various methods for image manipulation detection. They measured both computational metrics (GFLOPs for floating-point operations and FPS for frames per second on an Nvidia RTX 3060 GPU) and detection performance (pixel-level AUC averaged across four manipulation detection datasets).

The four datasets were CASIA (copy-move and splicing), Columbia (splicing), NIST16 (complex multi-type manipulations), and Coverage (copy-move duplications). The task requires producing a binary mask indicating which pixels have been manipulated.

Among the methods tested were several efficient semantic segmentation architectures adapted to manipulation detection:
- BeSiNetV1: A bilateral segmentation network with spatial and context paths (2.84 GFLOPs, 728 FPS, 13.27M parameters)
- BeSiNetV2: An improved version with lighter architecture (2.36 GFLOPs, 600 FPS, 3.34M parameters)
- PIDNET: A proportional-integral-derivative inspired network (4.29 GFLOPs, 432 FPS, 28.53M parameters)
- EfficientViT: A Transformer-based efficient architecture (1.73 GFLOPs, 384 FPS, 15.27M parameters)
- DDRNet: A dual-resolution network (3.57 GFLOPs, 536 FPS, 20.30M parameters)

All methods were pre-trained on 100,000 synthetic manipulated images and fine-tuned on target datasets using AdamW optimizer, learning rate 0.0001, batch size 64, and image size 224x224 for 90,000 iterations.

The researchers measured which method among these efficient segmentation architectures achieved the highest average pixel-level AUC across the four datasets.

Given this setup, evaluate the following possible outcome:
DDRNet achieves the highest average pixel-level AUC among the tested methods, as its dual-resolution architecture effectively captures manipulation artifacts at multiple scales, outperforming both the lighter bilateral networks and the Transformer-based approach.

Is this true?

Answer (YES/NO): NO